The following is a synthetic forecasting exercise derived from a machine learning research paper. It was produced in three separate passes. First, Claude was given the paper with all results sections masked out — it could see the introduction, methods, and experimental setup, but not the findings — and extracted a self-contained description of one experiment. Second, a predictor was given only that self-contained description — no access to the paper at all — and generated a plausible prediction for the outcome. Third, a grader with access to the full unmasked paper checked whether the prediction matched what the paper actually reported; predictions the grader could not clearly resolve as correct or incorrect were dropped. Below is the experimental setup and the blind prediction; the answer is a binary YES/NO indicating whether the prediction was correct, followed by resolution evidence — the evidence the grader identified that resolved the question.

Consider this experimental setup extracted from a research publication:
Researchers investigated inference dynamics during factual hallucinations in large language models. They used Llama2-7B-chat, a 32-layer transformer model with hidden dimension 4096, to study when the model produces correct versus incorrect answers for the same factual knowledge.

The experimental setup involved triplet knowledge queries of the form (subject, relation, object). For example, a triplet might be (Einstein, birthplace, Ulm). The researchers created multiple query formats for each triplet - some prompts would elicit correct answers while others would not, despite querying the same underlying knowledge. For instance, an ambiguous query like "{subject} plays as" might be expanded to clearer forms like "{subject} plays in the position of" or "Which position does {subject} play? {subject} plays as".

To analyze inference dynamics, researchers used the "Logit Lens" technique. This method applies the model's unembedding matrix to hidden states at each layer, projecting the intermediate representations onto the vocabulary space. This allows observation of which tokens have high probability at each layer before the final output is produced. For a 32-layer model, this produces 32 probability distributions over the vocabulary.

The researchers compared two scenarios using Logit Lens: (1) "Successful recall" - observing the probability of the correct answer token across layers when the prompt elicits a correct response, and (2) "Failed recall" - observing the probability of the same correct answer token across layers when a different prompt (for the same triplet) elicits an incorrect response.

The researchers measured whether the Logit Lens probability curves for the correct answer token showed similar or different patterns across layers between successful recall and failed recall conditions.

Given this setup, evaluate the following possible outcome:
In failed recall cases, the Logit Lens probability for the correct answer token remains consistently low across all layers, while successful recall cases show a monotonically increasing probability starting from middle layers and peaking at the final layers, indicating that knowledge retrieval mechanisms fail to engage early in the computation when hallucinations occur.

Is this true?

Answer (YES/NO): NO